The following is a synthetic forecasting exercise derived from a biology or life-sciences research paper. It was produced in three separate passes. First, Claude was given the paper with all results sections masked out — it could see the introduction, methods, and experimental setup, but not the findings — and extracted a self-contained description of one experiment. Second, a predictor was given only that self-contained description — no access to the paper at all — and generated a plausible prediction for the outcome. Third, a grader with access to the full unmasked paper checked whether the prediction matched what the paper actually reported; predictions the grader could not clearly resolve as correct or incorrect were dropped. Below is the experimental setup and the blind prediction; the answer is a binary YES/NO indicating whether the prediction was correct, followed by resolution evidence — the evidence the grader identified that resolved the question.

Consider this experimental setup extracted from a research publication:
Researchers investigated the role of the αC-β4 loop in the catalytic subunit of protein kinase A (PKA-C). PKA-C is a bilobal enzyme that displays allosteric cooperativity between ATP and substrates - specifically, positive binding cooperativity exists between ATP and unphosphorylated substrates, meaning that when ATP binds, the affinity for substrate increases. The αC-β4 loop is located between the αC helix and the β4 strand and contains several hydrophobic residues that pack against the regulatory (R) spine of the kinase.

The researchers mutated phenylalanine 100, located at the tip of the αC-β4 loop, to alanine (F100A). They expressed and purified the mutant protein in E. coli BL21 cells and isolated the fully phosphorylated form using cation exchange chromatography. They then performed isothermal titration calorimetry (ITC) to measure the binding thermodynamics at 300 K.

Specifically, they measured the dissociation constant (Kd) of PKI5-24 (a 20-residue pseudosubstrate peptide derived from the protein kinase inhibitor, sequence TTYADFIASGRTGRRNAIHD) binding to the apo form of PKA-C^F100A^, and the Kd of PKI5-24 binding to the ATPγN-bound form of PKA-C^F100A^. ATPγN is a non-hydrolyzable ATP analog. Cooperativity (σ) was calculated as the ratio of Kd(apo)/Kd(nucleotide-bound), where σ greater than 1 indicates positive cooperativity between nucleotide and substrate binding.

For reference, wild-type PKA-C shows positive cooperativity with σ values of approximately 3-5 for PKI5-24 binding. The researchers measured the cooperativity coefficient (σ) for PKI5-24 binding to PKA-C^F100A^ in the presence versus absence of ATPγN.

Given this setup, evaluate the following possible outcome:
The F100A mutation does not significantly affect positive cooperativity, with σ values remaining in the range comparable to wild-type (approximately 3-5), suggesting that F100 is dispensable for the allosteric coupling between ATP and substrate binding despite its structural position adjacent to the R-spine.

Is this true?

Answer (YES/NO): NO